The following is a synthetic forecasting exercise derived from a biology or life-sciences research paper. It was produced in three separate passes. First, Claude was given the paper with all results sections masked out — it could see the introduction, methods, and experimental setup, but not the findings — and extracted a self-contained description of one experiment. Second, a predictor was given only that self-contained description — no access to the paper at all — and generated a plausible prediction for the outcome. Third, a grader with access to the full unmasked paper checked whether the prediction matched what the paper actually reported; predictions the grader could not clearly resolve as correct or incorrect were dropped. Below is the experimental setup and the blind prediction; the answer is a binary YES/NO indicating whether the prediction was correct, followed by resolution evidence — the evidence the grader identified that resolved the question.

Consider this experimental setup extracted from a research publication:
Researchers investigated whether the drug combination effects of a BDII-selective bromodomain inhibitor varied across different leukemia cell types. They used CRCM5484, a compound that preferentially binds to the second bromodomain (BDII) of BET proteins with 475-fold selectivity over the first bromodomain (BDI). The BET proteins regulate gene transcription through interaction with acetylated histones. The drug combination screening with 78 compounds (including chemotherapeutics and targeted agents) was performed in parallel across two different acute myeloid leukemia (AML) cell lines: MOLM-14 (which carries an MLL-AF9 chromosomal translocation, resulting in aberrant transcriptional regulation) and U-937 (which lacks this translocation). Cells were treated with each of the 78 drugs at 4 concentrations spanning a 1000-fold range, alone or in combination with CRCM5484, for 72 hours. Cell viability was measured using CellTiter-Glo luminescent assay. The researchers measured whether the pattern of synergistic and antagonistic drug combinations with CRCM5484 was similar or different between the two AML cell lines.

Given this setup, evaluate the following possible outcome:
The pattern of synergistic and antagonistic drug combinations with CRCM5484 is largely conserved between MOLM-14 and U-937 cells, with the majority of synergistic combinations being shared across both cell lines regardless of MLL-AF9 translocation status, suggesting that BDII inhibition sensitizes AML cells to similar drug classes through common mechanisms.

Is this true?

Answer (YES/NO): NO